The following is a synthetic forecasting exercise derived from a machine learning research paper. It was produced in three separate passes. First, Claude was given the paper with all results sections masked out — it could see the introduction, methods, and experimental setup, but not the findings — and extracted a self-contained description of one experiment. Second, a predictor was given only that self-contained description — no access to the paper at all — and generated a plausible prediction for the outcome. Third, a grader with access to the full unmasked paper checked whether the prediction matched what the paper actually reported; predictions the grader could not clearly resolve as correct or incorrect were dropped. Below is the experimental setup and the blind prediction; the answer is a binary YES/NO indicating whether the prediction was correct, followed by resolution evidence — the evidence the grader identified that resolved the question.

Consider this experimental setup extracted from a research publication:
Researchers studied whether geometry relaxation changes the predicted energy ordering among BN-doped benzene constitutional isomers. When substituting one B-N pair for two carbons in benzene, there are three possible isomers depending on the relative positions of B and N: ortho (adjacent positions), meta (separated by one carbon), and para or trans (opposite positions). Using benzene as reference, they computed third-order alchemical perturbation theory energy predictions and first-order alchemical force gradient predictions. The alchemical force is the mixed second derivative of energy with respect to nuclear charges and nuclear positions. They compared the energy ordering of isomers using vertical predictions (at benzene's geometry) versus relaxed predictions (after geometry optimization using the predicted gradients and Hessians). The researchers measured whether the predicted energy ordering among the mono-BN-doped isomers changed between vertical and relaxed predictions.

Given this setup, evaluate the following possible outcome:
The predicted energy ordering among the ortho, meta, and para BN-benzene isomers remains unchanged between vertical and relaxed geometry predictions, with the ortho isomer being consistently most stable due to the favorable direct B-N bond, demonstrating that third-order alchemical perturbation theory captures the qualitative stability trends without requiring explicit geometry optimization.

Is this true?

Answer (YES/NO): YES